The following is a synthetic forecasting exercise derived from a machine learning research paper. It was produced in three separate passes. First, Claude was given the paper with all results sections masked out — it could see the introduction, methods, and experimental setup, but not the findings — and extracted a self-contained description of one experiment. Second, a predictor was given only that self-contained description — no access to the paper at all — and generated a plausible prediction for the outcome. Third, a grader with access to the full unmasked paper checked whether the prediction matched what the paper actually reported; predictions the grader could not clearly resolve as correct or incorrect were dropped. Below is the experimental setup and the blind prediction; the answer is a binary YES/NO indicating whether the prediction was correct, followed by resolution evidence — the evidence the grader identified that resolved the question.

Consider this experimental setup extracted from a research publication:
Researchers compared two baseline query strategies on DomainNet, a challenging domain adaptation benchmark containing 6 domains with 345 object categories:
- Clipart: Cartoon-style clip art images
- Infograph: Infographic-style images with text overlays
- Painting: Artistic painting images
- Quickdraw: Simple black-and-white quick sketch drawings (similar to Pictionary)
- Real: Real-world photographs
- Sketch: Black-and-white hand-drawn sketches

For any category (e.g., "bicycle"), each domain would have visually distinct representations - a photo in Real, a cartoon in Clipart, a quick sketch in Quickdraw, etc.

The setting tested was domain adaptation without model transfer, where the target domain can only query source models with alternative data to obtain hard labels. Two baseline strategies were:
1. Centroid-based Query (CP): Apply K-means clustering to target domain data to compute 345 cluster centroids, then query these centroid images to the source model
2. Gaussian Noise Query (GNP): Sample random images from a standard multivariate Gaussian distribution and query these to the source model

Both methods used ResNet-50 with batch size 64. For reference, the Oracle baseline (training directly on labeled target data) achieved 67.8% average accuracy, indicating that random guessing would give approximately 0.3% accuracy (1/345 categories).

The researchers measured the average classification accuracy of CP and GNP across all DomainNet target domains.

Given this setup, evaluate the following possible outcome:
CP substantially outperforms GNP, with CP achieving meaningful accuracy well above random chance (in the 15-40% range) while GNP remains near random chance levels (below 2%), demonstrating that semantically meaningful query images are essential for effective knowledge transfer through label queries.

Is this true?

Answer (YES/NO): NO